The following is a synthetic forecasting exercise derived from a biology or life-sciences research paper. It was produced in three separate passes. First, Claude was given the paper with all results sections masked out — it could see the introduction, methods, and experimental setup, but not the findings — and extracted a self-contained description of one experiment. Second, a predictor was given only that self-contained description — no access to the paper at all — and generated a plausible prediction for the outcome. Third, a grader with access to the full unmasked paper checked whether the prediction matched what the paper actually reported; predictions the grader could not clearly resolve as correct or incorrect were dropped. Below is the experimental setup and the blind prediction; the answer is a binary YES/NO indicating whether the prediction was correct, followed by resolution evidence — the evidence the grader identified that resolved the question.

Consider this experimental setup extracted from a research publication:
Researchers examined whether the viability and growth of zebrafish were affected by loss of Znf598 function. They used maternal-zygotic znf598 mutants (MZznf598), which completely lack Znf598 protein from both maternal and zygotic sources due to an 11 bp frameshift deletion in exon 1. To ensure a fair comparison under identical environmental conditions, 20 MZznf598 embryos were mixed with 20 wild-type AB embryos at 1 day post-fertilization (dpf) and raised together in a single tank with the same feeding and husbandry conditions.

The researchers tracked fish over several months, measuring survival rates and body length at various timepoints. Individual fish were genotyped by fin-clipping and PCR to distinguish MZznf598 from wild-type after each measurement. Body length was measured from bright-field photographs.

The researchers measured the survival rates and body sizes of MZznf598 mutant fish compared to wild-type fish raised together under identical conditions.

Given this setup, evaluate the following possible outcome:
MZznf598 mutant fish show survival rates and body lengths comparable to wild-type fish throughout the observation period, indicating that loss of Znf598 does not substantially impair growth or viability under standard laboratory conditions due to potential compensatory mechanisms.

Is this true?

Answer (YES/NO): NO